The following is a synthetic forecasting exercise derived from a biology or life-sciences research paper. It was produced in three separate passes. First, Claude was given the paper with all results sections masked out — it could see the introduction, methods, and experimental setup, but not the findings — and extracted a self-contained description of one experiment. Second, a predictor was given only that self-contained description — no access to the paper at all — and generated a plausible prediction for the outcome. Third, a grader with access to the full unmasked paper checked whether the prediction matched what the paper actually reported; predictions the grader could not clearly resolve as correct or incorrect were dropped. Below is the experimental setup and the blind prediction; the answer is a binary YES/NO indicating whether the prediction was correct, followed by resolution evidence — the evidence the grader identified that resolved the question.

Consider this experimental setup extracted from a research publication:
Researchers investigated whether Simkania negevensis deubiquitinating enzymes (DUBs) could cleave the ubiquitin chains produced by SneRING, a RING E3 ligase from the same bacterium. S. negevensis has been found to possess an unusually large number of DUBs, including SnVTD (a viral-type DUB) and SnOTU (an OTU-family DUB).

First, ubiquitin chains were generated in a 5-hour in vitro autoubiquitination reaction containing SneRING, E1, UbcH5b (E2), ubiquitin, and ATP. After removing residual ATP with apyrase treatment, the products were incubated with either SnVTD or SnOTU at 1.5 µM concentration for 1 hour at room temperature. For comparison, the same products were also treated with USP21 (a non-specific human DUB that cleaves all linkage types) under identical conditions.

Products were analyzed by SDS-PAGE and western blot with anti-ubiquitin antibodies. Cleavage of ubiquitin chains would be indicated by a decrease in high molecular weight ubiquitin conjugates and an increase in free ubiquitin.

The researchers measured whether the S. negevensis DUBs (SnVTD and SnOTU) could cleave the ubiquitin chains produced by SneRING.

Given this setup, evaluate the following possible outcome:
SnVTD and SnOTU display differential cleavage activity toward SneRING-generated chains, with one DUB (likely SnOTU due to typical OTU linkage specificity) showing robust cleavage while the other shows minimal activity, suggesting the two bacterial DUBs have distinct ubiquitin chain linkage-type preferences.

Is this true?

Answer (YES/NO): NO